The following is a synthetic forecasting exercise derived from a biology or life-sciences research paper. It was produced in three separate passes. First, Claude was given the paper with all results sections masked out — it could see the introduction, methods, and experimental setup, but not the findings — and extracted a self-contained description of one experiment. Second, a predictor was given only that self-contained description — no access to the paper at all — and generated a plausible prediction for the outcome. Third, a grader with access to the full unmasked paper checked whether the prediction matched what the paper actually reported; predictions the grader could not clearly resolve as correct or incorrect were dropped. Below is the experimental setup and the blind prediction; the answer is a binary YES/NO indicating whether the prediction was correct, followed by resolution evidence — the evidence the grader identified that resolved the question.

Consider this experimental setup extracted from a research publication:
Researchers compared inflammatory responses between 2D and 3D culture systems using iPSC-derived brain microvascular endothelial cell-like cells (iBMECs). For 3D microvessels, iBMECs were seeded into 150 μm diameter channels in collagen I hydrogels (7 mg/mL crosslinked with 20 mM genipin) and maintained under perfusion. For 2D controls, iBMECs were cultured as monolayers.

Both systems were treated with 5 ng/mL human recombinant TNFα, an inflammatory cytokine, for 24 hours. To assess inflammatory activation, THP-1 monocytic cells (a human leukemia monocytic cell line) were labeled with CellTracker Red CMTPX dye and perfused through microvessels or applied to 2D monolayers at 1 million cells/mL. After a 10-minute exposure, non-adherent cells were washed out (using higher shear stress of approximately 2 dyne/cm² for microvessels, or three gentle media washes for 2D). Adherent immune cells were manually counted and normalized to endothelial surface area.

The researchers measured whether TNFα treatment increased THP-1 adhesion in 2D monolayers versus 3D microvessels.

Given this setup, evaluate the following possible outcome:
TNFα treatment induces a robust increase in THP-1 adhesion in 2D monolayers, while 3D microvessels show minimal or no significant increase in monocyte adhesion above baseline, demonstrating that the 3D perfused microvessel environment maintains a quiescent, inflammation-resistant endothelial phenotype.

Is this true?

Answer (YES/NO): NO